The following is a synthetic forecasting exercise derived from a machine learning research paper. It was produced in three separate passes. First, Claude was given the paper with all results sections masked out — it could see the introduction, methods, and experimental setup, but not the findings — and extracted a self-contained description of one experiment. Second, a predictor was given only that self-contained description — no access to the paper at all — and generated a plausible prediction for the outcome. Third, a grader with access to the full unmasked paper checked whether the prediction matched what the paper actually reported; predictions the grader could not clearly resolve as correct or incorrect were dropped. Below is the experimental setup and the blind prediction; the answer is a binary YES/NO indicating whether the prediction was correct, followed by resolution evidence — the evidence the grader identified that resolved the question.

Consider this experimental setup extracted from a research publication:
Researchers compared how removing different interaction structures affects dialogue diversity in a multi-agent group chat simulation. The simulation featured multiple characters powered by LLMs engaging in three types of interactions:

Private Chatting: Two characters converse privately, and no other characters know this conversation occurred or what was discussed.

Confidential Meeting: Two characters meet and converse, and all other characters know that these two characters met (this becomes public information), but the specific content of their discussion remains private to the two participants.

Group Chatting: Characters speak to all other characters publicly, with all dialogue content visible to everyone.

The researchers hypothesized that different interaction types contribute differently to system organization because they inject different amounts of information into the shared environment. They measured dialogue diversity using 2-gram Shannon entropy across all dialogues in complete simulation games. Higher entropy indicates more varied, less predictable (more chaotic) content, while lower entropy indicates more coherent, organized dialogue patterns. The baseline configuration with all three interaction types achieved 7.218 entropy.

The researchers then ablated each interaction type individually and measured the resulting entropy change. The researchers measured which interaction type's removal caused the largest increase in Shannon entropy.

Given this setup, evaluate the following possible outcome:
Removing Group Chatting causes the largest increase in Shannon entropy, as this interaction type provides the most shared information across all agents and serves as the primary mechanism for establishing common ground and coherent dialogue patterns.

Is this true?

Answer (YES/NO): YES